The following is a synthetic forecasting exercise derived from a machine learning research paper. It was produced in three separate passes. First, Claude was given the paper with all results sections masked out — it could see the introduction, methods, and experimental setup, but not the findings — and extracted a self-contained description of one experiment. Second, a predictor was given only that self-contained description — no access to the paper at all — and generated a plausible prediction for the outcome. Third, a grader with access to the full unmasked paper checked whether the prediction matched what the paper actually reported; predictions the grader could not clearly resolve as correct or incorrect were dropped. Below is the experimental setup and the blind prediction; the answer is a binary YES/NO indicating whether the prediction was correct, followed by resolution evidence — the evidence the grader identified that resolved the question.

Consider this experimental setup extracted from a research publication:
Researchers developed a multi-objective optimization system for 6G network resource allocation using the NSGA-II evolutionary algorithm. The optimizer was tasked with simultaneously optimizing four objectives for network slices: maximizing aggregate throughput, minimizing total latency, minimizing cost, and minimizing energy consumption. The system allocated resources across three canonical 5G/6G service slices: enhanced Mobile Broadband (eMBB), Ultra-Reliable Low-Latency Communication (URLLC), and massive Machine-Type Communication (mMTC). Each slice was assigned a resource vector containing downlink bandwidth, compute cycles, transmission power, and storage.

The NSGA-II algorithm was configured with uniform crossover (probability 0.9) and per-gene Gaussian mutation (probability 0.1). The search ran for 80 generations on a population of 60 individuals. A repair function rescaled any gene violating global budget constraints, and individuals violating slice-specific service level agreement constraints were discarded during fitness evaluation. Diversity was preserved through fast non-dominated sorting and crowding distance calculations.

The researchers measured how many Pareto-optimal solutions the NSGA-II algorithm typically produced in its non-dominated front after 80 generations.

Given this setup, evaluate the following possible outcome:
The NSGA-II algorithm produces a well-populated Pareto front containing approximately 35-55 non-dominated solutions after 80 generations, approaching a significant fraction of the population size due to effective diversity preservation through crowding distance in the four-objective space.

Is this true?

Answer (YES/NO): NO